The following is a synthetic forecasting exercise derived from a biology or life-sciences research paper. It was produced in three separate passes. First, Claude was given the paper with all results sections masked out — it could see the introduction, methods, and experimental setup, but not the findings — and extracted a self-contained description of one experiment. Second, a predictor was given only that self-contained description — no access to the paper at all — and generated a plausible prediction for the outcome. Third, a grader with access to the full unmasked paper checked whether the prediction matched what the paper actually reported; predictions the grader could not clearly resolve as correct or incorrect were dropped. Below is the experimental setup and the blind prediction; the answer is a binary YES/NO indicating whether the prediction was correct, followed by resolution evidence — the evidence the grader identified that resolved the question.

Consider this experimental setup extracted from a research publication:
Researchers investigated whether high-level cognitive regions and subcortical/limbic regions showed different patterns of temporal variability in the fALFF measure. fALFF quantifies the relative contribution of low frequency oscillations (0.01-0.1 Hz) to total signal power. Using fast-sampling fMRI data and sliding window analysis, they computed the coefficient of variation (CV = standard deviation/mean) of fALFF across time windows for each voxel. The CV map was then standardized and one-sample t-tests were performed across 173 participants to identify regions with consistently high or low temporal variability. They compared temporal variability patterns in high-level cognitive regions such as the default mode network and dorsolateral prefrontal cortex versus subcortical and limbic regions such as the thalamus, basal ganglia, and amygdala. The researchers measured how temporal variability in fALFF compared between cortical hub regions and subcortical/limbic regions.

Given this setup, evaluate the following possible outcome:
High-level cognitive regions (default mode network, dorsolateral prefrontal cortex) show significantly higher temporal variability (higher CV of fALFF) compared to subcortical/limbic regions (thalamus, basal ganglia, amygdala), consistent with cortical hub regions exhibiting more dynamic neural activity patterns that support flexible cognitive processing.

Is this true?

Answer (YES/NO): NO